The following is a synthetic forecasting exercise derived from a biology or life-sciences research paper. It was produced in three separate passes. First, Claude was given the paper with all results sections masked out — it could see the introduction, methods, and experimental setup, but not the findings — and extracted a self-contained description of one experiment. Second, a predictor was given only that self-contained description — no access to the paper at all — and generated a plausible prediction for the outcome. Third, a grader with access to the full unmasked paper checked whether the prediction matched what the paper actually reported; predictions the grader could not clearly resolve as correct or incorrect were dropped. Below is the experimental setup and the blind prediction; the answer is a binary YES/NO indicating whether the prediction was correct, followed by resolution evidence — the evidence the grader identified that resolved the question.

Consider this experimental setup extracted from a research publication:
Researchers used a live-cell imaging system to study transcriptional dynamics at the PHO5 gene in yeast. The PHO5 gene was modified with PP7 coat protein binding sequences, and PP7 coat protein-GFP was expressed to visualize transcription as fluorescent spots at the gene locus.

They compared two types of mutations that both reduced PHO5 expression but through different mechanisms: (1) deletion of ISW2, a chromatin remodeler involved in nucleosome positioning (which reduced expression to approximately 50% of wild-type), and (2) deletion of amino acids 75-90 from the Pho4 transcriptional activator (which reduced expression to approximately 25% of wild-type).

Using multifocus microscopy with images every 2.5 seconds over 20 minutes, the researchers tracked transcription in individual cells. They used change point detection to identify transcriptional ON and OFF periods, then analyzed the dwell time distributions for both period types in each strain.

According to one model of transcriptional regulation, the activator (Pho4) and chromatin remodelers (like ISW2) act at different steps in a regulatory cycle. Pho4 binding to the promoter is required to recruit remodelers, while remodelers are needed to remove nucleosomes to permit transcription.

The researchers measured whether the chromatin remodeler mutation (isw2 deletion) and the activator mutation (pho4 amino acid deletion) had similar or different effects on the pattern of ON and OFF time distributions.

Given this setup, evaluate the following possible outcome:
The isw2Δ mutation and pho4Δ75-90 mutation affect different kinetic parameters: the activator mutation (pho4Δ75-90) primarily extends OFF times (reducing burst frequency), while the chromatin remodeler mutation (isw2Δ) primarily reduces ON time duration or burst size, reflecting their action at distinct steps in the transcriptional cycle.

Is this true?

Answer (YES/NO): NO